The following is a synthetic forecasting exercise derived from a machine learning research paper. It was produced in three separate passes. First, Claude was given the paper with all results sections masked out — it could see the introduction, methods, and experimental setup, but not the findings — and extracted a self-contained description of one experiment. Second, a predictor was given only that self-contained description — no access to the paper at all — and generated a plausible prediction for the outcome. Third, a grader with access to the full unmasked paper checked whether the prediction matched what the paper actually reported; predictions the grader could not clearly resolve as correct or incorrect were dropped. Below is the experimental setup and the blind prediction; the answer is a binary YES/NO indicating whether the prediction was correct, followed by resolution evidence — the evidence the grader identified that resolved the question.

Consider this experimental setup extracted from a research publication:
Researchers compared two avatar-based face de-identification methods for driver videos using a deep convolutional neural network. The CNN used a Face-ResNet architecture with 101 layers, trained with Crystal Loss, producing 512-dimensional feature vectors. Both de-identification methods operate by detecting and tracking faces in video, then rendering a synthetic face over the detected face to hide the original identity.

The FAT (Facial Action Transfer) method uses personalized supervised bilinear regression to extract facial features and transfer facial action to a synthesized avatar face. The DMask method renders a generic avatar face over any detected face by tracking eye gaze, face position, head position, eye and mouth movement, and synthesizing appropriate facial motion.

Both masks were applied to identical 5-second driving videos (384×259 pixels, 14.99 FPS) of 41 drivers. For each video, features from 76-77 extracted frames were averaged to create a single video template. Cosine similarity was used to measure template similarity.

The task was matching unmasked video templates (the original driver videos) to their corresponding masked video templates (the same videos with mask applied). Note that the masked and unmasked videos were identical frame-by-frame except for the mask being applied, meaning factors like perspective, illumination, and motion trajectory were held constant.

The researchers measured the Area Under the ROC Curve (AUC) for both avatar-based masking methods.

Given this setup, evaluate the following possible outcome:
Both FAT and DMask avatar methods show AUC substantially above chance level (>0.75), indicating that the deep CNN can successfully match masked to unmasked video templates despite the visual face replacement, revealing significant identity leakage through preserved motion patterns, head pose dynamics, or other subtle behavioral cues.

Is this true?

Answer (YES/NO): NO